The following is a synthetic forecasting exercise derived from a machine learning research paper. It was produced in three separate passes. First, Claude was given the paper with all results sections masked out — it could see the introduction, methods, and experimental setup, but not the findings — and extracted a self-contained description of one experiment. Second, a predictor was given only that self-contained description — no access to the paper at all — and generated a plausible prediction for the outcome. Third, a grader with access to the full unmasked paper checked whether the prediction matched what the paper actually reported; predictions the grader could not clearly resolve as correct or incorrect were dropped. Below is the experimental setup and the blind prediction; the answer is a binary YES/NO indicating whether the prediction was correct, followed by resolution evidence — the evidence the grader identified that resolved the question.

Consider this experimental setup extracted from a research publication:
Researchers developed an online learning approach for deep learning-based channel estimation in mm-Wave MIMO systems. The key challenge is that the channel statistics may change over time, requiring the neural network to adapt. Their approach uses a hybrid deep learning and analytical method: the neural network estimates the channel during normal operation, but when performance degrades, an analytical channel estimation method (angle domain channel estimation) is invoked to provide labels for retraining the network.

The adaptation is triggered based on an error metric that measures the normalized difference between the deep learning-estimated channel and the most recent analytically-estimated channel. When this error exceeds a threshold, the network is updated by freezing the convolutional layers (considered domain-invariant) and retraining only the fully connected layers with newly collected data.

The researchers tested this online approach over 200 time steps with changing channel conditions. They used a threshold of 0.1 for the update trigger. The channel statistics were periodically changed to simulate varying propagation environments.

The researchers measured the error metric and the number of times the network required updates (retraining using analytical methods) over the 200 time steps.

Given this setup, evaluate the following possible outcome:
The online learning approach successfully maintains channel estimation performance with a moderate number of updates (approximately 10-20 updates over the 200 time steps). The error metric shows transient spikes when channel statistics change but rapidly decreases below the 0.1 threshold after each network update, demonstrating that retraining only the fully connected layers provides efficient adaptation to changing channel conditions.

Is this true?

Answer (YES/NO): NO